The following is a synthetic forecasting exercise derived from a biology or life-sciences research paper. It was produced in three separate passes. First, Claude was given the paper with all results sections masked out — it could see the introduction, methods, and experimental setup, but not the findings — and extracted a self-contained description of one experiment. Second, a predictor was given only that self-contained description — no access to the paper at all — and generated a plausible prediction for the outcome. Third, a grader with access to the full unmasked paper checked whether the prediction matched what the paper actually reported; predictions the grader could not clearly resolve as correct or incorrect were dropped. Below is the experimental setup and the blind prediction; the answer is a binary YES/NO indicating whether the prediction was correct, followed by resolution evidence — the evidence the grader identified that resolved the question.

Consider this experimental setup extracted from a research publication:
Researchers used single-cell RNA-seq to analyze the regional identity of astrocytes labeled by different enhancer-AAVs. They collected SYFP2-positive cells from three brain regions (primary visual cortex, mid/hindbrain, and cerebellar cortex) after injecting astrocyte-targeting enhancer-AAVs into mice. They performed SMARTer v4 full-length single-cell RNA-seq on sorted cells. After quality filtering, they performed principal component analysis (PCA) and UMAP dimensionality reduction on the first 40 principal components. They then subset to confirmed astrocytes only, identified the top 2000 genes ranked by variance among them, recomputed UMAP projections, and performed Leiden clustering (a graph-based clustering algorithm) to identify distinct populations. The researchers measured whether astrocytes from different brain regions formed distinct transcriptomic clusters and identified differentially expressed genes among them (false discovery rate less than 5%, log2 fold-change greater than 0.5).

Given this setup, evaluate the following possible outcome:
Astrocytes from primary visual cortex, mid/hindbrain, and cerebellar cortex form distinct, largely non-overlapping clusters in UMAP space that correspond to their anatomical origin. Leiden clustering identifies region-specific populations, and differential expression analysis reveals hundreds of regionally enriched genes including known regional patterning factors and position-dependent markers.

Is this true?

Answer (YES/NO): NO